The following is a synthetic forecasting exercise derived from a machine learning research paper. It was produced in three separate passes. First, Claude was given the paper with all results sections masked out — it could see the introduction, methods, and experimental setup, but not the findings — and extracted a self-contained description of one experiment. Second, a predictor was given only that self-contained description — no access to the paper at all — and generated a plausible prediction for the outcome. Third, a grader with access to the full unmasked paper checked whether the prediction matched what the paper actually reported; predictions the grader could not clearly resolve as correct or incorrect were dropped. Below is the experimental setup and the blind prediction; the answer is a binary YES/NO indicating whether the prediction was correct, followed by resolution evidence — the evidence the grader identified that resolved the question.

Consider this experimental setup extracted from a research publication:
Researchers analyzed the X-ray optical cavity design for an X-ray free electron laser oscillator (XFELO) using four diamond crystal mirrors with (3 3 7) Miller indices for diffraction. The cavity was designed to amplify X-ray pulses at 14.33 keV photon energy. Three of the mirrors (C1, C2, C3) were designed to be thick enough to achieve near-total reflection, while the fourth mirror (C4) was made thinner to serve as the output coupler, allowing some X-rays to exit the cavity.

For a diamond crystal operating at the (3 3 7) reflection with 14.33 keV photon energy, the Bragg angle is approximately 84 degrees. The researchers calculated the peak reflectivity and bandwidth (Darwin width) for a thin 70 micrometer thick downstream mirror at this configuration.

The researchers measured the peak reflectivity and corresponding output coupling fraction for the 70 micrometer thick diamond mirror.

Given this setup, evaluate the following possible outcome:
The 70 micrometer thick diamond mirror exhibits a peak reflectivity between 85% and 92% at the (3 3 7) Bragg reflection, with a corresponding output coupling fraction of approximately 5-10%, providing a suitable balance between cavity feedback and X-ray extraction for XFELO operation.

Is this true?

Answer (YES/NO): NO